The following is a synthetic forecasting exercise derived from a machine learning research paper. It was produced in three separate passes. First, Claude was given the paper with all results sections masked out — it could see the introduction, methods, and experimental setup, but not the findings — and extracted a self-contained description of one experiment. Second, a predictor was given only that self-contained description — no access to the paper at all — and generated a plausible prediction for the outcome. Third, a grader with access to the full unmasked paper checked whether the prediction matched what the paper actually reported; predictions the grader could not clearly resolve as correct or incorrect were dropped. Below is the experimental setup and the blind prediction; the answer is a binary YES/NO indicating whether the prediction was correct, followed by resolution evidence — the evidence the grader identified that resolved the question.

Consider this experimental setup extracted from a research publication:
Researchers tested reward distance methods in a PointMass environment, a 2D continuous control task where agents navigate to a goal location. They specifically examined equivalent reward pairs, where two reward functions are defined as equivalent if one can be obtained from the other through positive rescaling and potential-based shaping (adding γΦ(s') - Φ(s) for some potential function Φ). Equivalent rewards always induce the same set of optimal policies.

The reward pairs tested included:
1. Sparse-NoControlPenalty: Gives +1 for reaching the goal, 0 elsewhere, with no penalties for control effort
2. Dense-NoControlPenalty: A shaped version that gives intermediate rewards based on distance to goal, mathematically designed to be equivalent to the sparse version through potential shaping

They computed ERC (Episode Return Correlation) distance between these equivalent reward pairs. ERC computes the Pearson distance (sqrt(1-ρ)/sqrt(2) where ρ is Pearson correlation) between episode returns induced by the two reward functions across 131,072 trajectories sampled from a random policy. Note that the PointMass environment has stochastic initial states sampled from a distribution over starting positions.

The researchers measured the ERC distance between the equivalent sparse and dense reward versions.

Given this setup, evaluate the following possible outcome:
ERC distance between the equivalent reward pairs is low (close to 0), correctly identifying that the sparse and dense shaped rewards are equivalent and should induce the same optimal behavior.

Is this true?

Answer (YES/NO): NO